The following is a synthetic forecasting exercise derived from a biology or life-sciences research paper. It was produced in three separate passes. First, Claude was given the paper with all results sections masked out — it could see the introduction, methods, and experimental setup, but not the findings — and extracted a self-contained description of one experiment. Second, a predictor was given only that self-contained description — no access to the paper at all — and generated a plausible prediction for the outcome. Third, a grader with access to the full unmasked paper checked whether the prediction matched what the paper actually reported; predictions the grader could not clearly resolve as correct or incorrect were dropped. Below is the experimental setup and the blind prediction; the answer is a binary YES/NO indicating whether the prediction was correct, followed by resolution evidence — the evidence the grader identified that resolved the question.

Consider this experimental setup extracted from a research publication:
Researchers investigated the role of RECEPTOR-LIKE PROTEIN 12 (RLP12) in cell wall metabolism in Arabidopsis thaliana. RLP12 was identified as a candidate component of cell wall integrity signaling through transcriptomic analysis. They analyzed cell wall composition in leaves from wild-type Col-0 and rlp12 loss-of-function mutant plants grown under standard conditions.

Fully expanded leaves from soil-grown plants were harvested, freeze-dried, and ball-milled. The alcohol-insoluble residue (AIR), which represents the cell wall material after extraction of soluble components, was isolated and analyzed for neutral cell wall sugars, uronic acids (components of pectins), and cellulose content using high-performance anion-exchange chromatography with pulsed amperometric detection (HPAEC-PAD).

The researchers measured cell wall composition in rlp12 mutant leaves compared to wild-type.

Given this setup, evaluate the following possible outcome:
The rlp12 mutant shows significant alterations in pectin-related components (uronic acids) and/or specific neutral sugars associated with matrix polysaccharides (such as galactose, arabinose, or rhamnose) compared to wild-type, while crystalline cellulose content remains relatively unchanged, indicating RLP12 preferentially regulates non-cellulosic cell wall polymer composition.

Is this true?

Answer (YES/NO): NO